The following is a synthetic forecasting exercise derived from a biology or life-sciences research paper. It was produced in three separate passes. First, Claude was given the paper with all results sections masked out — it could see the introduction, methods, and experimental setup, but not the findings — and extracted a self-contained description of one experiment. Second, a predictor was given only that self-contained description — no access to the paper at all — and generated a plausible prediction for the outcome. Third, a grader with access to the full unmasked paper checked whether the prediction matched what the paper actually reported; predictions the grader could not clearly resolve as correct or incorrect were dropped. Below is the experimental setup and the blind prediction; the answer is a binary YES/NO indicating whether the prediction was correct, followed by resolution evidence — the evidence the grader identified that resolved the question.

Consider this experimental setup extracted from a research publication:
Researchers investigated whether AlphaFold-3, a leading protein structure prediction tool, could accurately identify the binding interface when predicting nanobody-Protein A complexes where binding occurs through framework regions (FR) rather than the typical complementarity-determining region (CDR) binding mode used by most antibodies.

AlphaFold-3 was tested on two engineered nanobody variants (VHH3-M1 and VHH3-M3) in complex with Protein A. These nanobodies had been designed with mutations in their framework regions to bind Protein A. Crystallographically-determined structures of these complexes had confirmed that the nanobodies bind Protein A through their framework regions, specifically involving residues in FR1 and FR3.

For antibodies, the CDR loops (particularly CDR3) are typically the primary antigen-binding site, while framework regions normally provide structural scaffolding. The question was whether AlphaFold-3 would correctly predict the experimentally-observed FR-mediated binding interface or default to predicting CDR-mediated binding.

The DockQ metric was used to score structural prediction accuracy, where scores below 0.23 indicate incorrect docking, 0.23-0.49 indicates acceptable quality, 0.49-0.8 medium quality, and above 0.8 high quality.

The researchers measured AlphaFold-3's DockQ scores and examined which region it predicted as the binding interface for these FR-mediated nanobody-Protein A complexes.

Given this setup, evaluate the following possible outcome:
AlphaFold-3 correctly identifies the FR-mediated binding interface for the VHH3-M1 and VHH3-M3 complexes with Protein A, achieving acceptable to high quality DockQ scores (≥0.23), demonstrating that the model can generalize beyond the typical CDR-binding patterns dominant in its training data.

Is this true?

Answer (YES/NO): NO